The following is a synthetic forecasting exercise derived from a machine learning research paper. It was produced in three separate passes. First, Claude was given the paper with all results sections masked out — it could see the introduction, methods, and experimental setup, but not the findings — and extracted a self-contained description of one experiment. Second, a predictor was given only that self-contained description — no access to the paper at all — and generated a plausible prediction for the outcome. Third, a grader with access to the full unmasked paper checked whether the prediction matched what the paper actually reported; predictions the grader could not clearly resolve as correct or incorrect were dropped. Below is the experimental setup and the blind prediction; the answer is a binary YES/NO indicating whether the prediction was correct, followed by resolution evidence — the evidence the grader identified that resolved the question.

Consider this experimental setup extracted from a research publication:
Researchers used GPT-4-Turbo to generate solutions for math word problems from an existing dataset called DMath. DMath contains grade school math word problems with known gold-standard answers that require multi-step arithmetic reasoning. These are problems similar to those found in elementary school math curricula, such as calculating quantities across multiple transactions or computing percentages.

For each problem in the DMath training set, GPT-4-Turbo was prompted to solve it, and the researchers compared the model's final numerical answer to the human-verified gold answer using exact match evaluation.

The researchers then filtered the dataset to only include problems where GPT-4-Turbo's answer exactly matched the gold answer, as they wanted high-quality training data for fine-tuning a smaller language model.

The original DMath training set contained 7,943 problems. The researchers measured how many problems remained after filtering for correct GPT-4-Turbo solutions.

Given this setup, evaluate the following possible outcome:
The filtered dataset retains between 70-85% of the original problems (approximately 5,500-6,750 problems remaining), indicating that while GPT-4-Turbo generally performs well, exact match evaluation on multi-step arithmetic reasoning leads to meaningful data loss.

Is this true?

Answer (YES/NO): YES